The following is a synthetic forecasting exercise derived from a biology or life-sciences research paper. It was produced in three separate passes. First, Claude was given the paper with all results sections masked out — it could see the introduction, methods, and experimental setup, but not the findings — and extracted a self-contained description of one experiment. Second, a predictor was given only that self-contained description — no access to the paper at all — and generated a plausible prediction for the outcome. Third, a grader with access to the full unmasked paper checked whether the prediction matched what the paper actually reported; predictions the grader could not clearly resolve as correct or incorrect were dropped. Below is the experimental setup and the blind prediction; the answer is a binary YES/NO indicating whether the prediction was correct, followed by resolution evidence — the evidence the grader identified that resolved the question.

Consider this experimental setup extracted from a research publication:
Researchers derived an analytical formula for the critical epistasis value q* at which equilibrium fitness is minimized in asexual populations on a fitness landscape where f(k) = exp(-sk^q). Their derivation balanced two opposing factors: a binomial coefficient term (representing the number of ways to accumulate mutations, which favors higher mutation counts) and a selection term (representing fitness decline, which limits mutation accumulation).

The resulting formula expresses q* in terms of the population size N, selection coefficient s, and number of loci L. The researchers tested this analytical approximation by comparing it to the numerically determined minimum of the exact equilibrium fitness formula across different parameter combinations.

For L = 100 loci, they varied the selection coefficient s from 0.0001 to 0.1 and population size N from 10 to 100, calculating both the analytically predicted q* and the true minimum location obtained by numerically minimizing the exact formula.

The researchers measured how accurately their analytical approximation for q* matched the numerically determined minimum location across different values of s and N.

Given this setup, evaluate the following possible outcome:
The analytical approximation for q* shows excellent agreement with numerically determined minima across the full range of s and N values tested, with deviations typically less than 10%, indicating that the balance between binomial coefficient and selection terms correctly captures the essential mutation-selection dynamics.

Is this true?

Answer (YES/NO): YES